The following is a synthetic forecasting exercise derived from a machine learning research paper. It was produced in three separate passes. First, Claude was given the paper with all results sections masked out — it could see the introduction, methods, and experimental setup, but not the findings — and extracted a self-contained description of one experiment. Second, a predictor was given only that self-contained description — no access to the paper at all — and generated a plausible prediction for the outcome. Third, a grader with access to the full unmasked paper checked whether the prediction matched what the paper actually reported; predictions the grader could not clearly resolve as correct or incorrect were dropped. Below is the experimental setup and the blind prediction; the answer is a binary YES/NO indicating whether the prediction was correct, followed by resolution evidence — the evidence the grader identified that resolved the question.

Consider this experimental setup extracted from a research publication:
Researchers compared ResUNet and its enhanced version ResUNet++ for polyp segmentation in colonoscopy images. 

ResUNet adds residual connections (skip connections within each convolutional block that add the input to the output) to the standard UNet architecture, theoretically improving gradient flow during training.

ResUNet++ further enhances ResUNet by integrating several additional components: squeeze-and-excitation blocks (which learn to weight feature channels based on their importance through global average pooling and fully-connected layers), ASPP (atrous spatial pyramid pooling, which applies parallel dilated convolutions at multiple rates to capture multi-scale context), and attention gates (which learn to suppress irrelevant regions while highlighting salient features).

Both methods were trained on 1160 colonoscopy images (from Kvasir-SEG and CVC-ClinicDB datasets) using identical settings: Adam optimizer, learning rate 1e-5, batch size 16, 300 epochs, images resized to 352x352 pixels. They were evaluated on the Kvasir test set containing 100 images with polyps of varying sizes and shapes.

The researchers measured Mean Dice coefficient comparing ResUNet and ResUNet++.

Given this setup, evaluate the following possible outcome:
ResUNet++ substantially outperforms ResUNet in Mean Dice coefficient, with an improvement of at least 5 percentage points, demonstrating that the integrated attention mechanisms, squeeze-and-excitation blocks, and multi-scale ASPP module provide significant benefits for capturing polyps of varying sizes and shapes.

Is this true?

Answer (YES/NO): YES